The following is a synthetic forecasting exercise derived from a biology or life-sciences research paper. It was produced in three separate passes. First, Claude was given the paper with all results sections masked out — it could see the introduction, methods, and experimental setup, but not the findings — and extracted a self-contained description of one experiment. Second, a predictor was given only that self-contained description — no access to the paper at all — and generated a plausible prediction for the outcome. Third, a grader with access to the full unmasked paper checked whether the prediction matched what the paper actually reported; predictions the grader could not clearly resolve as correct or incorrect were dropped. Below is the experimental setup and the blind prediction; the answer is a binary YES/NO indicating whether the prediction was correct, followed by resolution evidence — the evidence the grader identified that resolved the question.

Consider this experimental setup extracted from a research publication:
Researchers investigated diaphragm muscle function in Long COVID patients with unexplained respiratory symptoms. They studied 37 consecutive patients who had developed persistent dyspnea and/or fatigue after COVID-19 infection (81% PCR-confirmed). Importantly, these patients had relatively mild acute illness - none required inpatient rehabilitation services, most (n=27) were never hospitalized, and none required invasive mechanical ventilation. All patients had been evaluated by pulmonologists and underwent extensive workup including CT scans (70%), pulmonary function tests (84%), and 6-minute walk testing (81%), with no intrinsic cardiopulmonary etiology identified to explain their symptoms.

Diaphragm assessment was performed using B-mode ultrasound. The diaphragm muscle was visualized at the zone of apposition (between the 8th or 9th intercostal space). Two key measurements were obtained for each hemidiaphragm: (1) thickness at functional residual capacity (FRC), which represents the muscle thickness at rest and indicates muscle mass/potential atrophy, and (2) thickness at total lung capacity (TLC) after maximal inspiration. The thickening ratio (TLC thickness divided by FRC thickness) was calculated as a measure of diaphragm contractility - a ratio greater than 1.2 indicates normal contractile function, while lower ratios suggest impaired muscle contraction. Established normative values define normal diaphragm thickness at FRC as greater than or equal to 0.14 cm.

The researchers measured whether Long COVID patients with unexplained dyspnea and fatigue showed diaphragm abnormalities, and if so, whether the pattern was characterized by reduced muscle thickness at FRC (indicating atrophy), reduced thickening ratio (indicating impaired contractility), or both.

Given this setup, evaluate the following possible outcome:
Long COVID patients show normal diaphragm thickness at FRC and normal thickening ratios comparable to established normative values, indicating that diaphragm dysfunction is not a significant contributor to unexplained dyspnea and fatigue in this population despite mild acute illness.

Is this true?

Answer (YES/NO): NO